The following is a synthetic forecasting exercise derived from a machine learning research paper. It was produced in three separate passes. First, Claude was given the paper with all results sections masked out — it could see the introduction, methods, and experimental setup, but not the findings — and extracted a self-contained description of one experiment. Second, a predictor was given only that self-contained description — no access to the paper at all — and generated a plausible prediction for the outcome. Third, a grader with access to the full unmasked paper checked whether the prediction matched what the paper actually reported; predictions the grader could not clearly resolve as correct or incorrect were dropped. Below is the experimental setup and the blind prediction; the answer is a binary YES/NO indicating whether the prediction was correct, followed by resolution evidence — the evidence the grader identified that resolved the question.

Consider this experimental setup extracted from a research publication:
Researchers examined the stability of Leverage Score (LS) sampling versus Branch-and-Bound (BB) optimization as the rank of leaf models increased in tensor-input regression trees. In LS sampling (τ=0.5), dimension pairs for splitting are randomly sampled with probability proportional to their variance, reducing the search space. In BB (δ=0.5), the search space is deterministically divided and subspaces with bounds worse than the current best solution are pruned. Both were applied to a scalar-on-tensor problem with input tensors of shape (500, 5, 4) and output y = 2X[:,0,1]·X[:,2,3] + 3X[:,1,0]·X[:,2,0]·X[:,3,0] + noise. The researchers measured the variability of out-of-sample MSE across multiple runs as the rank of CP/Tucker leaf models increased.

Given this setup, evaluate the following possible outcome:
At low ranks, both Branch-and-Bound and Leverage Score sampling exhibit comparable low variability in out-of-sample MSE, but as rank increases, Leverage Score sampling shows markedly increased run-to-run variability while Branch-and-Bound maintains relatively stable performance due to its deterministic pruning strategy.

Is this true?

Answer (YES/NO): YES